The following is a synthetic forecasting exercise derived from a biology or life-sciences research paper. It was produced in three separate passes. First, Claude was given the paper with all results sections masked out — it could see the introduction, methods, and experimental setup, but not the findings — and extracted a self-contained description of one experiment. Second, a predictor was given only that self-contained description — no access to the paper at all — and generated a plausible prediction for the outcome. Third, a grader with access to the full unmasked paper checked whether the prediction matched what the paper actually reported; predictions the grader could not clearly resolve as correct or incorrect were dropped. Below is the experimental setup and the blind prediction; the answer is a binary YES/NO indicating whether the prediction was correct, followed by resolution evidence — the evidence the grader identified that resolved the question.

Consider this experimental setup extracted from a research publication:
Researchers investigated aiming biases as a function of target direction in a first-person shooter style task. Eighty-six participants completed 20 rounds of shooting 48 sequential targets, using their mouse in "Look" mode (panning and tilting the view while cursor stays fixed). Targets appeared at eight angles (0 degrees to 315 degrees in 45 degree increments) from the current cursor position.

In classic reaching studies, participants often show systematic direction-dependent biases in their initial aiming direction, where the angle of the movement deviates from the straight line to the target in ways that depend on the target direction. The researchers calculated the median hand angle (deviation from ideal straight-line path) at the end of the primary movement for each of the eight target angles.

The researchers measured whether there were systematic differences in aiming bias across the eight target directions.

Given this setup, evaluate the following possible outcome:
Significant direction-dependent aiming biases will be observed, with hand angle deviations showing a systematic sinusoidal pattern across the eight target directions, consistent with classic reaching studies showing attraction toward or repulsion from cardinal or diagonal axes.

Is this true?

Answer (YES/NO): YES